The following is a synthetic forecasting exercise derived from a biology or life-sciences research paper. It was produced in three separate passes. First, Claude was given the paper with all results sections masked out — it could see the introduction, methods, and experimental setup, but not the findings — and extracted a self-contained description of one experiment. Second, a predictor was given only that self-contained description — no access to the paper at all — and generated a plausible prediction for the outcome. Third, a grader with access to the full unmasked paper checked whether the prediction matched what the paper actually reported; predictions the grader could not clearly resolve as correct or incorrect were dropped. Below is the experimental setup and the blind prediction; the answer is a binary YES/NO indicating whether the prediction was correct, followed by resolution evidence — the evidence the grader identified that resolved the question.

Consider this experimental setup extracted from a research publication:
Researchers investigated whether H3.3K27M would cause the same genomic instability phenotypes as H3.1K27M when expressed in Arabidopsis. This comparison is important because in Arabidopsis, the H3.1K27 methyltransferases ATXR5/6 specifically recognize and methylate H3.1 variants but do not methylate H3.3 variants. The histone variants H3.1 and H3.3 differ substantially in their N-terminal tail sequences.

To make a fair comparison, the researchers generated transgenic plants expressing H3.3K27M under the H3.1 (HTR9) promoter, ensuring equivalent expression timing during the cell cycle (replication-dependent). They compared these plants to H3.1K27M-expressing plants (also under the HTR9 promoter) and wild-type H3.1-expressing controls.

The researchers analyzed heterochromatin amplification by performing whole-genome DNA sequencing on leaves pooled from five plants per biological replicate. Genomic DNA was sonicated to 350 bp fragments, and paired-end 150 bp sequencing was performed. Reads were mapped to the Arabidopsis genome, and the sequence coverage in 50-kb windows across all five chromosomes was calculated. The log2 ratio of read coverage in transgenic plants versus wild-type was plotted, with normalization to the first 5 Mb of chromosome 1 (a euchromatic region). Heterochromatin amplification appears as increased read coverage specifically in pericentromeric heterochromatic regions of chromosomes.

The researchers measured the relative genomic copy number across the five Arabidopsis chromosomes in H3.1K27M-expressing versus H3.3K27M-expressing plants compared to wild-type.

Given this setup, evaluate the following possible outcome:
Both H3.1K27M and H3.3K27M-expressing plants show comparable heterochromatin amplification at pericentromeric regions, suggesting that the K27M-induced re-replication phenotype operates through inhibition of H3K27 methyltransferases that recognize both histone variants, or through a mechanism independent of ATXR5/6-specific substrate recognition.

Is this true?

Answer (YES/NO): NO